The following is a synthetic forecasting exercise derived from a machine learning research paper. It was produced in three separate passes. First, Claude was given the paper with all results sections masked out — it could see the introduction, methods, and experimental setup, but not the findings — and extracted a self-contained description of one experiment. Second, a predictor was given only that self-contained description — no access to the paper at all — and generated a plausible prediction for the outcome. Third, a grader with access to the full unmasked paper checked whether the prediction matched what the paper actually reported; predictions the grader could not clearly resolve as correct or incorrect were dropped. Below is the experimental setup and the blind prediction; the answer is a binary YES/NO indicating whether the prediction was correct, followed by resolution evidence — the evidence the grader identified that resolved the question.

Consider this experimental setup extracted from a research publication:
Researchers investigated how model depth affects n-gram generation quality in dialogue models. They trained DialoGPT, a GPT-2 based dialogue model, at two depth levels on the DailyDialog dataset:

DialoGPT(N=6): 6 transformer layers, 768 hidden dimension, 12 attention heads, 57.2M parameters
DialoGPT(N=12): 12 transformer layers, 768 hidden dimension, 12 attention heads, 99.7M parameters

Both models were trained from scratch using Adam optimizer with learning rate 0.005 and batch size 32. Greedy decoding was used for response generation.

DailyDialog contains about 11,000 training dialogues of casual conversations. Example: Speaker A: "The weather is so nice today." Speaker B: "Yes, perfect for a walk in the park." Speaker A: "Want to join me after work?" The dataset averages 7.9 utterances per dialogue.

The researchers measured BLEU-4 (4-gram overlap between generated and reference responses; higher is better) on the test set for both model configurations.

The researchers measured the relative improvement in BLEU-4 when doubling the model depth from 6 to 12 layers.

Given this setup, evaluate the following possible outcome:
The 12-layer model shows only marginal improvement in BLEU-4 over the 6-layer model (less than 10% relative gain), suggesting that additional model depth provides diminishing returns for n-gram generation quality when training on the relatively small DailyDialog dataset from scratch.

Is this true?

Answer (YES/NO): NO